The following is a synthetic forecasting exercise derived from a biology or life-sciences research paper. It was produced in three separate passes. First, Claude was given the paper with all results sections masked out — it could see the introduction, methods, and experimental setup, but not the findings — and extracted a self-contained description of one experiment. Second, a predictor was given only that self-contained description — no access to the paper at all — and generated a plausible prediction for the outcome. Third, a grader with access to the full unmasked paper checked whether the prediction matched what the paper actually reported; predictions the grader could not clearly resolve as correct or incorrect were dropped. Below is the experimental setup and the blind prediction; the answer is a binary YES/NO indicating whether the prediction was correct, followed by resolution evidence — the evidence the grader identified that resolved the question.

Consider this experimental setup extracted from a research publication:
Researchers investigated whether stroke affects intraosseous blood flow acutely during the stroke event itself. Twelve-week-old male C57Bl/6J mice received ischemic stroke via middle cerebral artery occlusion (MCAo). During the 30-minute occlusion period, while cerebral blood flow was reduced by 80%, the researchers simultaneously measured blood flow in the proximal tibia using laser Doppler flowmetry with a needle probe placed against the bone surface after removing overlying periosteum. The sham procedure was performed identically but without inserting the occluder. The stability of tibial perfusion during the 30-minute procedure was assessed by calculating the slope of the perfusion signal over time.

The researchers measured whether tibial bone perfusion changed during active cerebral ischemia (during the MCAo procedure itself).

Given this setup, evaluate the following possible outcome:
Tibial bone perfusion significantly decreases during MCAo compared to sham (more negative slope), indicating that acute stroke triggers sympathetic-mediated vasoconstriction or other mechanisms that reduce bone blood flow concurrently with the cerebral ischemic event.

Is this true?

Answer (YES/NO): NO